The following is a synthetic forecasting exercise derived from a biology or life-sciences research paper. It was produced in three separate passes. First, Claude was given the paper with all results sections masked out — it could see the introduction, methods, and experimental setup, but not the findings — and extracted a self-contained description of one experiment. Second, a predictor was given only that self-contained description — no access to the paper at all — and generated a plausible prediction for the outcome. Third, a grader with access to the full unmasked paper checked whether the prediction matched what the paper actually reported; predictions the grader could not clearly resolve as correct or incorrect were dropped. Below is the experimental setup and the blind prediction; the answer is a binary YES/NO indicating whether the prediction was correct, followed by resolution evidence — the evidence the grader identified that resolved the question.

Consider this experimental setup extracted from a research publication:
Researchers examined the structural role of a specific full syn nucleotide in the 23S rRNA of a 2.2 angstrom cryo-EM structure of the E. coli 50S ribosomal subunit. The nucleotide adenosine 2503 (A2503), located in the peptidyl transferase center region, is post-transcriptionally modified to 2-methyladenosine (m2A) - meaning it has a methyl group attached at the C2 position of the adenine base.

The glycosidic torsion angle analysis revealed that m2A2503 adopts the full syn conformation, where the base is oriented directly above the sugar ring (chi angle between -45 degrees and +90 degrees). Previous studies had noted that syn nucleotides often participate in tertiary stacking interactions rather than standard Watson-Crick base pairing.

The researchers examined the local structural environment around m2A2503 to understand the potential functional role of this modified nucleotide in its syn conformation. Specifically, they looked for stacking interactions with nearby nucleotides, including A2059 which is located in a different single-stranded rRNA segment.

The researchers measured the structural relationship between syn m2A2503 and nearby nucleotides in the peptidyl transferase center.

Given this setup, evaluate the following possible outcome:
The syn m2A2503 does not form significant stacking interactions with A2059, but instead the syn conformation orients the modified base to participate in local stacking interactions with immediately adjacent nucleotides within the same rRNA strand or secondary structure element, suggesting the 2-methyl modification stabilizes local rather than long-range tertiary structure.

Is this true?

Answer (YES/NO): NO